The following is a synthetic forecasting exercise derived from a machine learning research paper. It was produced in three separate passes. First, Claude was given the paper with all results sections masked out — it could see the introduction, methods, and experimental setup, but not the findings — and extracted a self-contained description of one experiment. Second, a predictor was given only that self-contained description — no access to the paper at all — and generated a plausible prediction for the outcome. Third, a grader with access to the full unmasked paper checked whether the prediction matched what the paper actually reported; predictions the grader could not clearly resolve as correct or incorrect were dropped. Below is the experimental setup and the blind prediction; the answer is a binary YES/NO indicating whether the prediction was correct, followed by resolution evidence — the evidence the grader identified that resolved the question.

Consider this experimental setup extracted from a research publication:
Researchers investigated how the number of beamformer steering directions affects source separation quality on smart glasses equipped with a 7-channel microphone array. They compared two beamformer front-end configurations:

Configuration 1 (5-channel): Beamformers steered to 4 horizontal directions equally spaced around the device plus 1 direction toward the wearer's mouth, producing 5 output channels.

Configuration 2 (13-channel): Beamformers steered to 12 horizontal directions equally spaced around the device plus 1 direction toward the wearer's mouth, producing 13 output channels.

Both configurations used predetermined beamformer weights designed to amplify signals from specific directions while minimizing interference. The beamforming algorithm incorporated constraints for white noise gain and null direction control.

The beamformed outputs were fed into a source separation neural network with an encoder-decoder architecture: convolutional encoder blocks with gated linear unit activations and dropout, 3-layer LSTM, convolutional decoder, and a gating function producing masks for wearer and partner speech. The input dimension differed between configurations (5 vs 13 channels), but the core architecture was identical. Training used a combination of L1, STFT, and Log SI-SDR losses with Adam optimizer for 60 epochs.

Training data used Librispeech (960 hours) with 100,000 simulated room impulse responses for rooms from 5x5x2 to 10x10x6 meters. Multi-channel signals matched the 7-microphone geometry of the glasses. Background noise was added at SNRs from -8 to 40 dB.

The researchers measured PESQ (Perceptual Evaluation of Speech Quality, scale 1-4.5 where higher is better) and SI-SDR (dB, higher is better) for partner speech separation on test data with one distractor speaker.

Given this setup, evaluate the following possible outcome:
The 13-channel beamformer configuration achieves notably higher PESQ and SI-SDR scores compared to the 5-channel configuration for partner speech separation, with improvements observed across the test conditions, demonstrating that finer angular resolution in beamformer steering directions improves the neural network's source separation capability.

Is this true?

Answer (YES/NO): NO